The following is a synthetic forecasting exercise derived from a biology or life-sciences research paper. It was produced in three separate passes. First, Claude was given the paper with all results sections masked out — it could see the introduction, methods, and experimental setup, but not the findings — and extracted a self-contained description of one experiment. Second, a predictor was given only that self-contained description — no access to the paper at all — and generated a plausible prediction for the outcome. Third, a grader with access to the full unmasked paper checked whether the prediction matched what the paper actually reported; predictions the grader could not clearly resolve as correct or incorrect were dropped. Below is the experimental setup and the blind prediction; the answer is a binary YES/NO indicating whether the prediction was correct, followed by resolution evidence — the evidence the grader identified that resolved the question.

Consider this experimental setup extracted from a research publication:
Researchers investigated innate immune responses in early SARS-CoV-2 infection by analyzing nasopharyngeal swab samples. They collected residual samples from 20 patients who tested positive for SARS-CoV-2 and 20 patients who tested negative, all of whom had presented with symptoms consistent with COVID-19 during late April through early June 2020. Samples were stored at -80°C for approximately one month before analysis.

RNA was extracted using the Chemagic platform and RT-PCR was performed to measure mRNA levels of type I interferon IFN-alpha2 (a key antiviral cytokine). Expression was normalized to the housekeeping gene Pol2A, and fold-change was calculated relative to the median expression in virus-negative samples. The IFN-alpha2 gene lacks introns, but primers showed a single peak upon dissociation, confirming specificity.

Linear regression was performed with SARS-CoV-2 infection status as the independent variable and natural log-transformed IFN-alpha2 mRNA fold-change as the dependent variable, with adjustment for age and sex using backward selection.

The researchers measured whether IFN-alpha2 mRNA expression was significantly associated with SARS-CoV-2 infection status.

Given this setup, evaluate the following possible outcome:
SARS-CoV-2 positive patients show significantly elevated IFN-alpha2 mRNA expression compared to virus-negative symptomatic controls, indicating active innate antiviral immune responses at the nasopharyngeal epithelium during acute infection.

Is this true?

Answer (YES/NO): NO